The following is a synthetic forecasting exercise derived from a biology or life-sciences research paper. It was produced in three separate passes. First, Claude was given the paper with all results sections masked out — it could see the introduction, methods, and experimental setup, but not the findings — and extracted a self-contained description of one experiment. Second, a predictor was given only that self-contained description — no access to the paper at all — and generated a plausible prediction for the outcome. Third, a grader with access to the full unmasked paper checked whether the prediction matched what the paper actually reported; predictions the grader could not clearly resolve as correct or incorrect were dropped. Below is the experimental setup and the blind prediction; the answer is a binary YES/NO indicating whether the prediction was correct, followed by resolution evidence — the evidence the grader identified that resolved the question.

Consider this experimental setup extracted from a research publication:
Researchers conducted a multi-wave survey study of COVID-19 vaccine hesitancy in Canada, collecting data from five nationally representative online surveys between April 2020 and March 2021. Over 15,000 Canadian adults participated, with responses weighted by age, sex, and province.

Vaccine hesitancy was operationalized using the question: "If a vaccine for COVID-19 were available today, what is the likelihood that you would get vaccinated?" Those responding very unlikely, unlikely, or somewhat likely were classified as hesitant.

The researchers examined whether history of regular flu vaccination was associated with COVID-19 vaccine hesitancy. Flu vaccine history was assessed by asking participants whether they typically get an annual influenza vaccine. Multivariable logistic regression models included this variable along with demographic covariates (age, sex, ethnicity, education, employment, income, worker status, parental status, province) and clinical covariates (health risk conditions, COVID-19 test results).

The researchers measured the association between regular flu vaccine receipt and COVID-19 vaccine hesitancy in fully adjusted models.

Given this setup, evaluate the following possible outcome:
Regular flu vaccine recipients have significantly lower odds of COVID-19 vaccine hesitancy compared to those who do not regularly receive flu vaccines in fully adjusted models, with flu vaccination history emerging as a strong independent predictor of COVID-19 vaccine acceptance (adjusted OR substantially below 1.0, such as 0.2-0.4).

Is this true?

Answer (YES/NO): YES